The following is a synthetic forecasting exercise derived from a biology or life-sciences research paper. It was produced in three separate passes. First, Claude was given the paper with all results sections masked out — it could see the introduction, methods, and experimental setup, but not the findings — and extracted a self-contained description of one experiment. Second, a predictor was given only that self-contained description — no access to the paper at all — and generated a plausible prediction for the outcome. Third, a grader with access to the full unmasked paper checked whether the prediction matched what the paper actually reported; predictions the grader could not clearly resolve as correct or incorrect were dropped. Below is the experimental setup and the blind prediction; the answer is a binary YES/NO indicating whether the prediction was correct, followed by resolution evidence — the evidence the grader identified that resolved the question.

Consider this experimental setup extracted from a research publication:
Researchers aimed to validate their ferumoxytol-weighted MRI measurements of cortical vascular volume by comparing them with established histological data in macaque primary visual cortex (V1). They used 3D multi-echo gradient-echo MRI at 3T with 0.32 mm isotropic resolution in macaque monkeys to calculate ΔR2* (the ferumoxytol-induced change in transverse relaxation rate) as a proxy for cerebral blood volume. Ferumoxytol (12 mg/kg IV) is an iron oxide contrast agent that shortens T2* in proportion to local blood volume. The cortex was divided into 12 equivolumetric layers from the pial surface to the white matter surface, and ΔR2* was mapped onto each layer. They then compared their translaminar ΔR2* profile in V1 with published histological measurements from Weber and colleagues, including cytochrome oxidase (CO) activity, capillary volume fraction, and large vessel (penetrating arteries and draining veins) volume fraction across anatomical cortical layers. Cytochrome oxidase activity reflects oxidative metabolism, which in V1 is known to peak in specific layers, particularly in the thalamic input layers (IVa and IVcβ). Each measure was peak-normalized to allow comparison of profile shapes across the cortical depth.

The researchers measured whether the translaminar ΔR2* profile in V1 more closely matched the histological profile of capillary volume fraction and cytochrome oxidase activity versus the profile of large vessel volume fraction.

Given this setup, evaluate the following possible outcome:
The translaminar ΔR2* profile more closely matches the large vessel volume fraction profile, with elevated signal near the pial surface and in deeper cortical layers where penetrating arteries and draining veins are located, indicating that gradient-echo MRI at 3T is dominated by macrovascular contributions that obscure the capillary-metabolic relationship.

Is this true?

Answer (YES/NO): NO